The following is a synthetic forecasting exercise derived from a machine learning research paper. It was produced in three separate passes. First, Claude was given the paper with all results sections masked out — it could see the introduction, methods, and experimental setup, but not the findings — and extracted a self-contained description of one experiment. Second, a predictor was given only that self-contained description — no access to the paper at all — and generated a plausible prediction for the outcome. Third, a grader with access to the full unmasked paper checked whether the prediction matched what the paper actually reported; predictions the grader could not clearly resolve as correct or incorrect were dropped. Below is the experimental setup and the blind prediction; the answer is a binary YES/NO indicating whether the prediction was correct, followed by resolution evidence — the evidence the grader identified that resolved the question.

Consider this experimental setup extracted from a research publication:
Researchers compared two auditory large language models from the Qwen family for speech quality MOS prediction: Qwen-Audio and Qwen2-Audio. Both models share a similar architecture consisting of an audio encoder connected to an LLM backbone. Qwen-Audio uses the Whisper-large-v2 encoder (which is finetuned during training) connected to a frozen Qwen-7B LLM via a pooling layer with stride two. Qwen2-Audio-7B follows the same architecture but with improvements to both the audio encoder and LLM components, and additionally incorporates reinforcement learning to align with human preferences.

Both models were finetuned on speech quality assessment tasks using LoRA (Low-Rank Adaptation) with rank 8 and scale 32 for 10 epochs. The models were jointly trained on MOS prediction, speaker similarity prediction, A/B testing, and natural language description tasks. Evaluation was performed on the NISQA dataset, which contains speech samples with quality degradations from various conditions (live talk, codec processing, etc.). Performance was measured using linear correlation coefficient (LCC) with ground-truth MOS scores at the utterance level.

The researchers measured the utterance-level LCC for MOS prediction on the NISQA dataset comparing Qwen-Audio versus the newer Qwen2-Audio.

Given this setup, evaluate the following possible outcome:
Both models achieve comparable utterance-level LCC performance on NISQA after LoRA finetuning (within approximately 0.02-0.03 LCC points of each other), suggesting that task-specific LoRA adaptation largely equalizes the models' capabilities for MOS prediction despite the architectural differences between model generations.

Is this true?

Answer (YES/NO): YES